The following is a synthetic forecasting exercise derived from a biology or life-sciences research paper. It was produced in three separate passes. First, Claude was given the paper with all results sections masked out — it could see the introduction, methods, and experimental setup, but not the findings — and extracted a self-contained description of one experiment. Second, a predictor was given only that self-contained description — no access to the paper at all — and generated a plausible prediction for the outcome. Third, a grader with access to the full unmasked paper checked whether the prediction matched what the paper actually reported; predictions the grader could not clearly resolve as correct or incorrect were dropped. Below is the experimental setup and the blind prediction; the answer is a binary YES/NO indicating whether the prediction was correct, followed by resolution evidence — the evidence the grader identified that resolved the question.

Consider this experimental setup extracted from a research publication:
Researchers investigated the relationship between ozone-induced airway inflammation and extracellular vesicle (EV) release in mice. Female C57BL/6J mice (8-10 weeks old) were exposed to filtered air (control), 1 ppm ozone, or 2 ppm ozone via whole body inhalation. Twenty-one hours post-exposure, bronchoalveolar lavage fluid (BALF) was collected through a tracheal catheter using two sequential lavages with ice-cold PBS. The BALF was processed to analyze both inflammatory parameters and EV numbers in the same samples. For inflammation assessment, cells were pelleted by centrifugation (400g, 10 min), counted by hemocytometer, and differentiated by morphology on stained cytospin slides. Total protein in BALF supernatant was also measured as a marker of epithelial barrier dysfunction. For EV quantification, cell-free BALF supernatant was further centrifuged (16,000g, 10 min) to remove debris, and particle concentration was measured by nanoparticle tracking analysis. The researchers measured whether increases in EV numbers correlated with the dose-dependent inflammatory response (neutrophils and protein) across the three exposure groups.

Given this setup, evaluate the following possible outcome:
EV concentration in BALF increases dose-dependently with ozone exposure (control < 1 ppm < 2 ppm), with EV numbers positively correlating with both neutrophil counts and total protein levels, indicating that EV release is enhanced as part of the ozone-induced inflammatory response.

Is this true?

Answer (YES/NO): NO